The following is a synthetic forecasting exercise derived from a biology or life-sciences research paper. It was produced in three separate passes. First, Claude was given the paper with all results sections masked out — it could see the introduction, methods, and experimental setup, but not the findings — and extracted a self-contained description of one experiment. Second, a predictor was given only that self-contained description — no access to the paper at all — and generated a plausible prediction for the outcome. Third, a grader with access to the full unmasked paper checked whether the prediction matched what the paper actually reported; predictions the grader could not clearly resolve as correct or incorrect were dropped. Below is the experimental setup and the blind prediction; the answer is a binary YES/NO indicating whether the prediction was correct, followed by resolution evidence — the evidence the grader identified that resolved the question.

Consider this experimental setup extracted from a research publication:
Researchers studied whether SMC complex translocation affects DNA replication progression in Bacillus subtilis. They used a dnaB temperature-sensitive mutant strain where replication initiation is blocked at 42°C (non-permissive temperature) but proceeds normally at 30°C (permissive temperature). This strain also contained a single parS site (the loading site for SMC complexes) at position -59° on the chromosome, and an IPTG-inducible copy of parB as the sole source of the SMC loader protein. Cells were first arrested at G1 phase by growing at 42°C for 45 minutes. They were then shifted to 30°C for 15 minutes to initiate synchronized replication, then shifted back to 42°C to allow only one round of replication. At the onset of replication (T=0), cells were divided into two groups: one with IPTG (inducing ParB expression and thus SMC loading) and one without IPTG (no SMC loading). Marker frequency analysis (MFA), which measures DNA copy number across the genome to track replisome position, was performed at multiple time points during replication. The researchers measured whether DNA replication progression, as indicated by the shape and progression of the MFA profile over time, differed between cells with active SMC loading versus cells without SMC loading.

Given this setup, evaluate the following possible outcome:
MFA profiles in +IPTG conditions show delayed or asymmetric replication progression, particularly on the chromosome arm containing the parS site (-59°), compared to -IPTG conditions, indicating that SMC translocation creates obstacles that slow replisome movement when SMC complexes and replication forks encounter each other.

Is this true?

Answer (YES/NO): NO